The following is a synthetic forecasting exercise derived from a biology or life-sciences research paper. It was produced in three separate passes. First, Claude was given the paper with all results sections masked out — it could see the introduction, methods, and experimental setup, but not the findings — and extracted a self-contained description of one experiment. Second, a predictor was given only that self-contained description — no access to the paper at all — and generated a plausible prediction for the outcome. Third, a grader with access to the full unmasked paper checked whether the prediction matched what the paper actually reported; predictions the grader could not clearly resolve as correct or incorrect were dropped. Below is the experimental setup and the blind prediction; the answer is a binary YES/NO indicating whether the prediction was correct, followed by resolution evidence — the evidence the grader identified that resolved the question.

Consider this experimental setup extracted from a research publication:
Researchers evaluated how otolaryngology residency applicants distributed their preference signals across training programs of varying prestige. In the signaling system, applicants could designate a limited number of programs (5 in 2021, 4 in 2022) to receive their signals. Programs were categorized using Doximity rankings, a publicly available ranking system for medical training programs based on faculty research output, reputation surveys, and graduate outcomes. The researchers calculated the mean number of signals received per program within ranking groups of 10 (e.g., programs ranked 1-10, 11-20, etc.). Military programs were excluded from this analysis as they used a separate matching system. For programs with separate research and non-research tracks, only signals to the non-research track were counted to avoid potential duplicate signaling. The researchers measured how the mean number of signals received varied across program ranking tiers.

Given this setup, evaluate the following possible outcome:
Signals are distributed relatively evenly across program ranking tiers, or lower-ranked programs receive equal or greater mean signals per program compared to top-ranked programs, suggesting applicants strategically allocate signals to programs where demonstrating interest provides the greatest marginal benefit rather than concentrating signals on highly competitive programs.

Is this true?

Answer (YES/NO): NO